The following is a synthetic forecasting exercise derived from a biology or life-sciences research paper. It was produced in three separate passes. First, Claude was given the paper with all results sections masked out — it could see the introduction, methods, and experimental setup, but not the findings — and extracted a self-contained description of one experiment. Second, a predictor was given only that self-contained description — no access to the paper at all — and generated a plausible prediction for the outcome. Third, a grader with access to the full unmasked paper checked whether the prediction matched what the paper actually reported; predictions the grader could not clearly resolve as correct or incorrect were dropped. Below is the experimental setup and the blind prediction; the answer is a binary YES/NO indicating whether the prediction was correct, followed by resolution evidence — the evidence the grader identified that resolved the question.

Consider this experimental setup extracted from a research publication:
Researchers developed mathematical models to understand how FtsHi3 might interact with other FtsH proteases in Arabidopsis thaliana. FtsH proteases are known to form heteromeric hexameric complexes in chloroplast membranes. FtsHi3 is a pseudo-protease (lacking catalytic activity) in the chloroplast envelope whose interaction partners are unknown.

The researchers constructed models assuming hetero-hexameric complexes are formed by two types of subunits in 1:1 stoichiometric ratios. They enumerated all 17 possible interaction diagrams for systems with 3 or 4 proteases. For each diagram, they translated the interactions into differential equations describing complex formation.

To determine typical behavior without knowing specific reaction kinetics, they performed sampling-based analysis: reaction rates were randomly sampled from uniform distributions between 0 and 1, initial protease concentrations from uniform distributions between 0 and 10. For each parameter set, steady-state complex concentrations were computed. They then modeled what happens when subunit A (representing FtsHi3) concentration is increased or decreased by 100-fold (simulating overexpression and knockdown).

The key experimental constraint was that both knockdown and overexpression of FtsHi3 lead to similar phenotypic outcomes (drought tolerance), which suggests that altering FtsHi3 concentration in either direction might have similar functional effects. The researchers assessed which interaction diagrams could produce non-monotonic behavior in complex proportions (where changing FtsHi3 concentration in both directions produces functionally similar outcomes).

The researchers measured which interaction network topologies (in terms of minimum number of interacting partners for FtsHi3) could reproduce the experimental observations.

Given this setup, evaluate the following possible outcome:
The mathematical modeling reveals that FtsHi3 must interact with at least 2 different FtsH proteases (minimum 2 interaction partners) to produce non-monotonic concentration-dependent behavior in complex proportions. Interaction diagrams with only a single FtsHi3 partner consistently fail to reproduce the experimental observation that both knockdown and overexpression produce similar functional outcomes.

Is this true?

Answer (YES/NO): YES